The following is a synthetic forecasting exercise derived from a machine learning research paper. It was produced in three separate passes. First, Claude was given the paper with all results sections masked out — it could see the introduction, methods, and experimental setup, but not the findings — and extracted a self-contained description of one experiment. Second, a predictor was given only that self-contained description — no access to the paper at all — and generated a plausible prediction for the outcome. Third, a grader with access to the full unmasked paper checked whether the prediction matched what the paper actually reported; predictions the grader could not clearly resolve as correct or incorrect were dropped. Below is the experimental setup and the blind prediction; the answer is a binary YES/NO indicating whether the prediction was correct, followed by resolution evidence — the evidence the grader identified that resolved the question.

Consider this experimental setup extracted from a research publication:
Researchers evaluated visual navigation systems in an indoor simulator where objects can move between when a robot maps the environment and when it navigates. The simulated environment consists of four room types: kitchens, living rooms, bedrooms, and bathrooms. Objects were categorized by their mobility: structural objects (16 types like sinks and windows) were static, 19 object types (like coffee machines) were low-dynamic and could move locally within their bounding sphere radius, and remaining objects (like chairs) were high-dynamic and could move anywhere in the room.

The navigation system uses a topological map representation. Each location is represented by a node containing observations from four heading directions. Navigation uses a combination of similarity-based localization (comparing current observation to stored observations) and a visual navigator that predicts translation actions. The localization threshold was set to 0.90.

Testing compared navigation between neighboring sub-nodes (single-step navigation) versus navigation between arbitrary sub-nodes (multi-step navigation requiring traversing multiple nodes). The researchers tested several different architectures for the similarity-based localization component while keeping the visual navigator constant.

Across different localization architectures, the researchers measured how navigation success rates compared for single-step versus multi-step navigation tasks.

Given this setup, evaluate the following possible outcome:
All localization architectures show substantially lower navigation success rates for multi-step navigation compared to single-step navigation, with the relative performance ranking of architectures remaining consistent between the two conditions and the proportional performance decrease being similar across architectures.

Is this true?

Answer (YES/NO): NO